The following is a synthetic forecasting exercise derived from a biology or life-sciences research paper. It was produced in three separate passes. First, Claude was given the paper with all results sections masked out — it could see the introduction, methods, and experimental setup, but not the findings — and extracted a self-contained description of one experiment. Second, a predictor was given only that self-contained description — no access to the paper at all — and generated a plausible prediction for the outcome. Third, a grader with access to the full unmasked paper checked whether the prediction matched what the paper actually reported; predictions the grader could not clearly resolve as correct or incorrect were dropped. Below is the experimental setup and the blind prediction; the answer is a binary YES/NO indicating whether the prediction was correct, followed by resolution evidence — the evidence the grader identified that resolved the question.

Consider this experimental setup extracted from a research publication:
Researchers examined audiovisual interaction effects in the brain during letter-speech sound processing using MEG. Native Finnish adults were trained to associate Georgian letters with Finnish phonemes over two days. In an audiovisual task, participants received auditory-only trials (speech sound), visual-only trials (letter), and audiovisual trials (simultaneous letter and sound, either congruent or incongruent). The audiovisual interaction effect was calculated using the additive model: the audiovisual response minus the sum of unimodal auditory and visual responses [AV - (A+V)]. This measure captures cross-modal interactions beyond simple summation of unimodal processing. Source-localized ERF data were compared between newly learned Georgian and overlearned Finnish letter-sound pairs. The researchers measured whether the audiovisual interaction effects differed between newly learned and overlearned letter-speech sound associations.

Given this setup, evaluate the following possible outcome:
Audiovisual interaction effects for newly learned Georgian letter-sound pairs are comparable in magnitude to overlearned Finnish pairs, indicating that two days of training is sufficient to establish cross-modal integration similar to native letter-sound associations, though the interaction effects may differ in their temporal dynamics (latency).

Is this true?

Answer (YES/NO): YES